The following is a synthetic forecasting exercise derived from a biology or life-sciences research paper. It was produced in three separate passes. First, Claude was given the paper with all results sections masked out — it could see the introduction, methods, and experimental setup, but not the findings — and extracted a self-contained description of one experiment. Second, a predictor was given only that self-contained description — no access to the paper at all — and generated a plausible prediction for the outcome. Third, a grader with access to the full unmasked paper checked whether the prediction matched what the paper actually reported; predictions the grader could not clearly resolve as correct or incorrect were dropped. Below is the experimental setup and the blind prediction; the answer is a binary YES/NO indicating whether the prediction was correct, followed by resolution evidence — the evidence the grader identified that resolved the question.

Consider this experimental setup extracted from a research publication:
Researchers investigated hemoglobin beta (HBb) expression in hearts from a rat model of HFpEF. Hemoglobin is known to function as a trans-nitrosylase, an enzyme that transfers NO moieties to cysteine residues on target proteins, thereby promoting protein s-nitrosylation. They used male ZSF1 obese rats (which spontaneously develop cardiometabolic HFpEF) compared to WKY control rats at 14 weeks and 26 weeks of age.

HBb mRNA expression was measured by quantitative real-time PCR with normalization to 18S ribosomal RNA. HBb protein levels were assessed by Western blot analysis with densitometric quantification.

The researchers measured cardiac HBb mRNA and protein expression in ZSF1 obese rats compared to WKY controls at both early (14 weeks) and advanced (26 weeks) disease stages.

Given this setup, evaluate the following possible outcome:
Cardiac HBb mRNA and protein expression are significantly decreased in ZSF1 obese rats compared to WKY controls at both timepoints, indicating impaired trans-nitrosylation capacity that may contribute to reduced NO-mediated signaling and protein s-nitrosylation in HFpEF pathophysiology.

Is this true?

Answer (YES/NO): NO